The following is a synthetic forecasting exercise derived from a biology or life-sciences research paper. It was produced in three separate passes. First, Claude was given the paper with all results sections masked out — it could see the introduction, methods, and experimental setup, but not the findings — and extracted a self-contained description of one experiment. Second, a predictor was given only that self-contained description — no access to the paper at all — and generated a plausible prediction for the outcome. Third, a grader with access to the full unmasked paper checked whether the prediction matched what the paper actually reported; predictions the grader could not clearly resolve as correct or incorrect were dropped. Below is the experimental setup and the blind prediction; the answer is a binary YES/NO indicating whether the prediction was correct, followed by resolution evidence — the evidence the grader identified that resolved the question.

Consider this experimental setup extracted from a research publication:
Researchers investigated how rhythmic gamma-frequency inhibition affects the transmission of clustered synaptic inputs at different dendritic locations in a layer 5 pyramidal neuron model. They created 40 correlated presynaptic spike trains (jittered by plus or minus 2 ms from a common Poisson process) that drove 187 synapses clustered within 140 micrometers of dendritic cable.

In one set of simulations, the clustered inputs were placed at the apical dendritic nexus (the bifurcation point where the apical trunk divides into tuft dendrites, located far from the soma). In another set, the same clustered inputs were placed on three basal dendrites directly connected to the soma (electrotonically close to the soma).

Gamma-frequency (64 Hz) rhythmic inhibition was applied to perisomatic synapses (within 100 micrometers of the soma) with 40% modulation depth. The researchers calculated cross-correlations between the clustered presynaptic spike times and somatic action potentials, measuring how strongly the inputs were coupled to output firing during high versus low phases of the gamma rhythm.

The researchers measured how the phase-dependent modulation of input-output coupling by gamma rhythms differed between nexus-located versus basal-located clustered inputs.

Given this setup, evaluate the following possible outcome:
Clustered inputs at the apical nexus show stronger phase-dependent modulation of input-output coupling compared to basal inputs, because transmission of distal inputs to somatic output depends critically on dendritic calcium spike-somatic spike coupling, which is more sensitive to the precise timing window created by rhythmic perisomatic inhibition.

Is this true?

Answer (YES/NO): NO